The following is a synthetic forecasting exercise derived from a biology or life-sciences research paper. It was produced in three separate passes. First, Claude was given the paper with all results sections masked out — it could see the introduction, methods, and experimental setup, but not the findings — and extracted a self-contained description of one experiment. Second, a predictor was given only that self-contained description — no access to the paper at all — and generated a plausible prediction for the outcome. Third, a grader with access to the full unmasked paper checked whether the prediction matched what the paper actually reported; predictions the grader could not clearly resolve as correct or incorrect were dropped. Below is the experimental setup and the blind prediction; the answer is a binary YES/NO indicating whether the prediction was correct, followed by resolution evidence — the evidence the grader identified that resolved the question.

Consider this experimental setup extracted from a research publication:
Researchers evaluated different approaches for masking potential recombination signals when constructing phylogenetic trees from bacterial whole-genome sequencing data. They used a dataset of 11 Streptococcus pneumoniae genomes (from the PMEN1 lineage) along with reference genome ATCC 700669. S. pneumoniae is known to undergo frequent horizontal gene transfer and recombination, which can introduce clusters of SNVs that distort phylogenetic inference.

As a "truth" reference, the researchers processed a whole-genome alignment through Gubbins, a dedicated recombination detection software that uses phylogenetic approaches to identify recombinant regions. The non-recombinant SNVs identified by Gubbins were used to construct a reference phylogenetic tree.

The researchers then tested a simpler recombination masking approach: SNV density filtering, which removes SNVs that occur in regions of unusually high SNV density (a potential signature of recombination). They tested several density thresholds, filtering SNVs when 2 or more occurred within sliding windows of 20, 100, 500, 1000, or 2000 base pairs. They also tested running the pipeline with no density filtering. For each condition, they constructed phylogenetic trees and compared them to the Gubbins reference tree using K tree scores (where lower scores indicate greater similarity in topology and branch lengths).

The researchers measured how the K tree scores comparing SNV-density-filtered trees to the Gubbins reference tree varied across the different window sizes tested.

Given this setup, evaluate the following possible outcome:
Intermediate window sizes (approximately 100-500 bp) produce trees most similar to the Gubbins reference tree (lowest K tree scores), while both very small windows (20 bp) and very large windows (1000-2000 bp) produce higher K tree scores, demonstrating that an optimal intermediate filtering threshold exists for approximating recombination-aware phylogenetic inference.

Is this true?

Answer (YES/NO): NO